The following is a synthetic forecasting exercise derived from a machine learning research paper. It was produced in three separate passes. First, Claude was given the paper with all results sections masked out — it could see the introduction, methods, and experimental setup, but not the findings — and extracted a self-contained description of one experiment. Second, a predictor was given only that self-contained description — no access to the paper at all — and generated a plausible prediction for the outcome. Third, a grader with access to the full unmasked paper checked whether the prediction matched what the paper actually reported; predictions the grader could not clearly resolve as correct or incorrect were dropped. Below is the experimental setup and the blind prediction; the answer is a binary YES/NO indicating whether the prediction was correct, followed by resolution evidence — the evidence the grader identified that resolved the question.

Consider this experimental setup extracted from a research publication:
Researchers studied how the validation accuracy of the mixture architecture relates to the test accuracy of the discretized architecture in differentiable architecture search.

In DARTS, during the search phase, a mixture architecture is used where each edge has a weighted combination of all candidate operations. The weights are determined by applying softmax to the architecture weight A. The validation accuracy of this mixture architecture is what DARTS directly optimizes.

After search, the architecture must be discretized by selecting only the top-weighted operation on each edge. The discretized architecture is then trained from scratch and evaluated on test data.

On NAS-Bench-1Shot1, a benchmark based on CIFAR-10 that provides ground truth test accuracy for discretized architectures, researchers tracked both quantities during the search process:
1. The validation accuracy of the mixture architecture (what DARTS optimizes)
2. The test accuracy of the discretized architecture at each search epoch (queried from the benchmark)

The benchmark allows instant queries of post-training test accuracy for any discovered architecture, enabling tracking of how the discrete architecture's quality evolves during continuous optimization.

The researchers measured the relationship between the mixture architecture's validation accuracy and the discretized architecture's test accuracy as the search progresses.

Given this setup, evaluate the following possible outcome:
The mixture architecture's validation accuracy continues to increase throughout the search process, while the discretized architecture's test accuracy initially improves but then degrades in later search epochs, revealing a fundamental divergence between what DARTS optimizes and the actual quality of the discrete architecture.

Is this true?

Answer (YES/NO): YES